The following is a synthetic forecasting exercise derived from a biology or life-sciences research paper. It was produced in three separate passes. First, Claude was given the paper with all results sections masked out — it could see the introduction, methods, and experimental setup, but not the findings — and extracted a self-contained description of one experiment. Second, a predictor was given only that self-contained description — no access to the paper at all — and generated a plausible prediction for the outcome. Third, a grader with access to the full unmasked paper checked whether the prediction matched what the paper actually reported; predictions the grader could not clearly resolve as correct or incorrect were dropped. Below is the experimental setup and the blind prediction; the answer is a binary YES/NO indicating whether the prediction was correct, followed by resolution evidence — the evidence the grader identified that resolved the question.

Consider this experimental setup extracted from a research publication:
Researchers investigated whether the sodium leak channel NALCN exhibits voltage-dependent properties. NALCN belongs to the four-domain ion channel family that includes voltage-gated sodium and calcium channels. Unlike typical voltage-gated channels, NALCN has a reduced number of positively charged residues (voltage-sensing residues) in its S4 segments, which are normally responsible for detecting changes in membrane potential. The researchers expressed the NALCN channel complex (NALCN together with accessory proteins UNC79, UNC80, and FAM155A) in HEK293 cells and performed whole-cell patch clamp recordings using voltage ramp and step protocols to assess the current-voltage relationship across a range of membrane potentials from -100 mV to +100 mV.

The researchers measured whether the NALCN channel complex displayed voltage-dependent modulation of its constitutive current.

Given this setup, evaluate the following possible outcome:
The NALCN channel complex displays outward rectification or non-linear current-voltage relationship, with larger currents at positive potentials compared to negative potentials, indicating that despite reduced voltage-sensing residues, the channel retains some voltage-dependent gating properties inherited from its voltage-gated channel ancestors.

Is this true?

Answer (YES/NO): NO